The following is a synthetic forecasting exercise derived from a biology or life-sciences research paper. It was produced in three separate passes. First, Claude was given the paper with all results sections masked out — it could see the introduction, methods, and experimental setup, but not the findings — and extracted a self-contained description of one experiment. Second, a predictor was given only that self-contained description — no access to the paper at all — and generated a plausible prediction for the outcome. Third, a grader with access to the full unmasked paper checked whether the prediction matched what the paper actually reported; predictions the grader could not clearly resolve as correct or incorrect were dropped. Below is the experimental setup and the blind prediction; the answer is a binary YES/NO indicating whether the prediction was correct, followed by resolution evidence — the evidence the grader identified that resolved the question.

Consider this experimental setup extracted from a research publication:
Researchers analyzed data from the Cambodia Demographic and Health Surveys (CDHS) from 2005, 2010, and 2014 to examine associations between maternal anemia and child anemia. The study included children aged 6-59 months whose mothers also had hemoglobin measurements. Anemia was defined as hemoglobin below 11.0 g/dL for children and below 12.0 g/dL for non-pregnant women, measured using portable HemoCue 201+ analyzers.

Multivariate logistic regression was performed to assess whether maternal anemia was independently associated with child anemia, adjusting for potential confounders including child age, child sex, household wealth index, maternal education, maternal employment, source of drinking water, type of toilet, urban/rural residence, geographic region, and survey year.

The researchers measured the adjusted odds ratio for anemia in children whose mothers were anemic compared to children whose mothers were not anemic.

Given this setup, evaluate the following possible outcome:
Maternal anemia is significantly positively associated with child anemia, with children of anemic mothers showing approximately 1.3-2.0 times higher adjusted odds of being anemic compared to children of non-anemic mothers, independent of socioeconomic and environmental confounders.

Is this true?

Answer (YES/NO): YES